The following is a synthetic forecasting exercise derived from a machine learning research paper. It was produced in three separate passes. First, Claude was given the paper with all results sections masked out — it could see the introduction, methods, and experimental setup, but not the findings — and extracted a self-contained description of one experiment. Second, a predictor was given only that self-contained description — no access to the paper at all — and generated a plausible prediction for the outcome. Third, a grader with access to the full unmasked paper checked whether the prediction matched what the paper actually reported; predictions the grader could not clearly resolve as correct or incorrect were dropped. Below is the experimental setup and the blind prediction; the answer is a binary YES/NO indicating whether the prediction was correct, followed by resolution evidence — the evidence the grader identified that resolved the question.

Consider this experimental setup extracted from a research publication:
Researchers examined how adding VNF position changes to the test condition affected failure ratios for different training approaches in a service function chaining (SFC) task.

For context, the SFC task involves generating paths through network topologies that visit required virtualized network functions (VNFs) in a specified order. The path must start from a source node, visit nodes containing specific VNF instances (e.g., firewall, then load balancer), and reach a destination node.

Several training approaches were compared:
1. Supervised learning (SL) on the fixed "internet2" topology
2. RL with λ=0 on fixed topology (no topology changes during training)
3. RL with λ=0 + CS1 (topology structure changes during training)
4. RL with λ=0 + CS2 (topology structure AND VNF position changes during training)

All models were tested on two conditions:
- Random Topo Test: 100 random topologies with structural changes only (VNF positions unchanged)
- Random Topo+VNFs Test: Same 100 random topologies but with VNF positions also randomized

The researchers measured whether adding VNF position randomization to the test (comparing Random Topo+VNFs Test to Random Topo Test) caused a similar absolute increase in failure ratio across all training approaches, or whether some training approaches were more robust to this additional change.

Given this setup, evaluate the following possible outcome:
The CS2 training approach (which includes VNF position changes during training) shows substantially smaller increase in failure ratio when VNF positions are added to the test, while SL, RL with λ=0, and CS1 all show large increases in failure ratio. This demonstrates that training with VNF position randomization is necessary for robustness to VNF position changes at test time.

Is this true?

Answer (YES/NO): NO